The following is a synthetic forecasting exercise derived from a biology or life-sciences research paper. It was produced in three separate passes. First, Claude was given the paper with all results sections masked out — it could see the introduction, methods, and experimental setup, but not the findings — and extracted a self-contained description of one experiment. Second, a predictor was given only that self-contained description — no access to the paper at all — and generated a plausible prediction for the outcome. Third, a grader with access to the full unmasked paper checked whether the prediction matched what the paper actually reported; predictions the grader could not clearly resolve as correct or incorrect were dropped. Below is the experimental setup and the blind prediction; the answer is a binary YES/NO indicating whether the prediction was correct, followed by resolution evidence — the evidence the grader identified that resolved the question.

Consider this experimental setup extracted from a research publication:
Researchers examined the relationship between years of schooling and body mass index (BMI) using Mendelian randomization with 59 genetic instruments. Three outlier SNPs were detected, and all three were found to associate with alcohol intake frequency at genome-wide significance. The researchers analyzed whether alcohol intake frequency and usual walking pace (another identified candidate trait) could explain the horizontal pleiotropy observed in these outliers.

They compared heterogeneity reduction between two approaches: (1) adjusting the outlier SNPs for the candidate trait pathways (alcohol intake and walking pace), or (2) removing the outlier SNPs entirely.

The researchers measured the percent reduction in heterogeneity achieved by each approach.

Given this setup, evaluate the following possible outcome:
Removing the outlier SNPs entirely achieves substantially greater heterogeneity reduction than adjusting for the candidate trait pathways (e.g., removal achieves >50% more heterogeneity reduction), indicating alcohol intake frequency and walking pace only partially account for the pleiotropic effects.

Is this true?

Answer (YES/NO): YES